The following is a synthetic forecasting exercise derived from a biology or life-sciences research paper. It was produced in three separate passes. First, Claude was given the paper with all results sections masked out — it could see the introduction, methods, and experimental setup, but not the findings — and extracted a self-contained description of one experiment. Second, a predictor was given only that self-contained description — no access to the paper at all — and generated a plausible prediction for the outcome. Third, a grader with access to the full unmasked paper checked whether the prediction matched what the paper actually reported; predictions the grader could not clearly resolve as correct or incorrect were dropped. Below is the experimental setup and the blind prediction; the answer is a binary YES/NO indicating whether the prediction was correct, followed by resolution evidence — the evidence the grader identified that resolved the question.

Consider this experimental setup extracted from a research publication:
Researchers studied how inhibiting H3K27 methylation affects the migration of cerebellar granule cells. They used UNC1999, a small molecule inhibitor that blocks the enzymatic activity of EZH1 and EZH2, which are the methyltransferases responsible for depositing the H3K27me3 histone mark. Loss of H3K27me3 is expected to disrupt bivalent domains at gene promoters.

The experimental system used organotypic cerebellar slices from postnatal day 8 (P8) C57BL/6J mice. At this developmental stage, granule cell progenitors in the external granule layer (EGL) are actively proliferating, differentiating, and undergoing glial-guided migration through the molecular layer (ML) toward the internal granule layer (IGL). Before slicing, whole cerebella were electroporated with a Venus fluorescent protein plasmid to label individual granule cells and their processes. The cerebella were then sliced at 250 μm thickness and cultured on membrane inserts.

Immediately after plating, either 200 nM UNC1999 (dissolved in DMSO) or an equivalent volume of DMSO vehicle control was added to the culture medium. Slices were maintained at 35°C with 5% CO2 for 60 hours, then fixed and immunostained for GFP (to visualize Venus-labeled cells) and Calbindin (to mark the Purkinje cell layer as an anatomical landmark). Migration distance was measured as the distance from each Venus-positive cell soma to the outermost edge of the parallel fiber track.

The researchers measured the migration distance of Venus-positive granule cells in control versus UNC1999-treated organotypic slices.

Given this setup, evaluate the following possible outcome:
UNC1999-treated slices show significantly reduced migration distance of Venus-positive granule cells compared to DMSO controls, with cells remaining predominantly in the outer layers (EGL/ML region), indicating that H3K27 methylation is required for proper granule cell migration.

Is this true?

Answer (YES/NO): YES